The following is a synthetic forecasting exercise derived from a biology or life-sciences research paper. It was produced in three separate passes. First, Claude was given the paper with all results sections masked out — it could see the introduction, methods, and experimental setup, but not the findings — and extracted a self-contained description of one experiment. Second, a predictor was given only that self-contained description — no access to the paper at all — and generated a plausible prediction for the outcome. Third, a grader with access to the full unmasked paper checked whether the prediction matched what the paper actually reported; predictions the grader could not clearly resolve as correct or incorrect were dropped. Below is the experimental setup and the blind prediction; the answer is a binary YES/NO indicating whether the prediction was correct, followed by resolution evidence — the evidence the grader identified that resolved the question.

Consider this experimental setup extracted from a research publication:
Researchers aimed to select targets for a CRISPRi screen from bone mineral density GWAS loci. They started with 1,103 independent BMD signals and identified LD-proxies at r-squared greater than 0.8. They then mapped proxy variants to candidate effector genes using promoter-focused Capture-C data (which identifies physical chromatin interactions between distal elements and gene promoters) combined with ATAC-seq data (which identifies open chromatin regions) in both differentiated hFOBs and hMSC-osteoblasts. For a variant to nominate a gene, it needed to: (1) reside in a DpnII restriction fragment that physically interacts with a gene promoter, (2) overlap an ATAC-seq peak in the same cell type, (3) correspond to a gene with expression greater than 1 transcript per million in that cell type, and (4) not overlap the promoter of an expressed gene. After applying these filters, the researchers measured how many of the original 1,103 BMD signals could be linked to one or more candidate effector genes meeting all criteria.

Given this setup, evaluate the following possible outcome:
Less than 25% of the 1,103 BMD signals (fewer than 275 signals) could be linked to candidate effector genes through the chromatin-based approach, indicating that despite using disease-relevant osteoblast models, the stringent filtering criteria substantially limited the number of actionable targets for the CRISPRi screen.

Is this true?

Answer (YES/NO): YES